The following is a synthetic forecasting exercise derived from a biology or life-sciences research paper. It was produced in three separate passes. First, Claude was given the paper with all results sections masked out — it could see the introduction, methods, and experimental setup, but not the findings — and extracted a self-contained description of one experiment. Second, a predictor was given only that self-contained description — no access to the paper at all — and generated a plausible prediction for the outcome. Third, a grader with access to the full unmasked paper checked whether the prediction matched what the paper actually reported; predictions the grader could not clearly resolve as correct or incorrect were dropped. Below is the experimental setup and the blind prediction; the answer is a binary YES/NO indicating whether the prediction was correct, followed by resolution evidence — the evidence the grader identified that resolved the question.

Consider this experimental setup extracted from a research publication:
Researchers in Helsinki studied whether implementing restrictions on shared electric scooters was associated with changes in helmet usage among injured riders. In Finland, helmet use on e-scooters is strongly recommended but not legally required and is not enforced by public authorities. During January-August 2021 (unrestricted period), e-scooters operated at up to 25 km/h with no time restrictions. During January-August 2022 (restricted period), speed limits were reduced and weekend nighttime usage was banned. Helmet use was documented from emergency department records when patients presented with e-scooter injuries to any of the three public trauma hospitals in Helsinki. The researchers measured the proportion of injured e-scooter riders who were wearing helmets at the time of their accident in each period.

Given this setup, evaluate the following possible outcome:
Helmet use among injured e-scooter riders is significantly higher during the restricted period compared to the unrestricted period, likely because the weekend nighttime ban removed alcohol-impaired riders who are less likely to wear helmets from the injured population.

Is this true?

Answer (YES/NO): NO